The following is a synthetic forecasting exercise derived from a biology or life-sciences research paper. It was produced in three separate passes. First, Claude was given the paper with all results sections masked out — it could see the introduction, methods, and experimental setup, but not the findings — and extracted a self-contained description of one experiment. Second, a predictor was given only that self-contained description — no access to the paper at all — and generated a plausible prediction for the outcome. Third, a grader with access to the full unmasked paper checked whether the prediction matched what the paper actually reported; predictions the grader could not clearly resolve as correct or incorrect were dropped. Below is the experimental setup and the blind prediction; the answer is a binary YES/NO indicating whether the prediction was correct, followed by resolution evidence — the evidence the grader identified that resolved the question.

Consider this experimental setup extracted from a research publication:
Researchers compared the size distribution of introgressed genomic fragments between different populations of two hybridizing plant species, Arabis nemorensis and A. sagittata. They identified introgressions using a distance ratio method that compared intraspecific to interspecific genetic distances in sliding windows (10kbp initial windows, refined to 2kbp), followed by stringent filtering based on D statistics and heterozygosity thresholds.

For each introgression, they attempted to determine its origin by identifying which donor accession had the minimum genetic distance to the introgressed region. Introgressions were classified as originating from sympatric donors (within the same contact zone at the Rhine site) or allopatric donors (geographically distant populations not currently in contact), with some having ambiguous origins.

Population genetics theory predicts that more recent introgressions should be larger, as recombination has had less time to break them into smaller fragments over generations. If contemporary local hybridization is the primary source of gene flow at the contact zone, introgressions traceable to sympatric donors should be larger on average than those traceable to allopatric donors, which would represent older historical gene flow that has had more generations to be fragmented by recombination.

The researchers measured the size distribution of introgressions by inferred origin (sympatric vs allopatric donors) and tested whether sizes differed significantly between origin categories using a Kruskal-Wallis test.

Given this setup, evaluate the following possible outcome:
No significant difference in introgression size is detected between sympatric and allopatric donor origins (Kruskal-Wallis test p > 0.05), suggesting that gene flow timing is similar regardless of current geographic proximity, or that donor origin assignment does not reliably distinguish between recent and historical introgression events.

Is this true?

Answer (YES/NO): YES